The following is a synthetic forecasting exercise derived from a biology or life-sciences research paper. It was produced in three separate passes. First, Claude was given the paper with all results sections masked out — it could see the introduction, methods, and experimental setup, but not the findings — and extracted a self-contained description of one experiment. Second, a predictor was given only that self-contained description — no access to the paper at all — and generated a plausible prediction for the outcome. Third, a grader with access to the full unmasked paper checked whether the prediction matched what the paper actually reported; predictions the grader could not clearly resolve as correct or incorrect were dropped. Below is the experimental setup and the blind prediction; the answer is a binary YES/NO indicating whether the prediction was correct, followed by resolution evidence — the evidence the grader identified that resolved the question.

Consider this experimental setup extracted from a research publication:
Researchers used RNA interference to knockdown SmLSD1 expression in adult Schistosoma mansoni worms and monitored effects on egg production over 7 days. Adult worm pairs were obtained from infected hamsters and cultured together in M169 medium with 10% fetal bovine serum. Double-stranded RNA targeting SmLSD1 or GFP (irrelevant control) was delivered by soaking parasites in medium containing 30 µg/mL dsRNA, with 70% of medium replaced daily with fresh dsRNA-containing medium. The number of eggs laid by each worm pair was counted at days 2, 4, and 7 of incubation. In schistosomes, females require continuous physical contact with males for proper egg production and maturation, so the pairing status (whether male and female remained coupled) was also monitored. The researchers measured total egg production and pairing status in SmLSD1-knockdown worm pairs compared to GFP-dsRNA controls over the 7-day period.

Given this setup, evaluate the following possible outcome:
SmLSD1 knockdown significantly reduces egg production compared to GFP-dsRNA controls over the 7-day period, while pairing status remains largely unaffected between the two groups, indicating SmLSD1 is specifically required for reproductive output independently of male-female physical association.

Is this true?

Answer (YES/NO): NO